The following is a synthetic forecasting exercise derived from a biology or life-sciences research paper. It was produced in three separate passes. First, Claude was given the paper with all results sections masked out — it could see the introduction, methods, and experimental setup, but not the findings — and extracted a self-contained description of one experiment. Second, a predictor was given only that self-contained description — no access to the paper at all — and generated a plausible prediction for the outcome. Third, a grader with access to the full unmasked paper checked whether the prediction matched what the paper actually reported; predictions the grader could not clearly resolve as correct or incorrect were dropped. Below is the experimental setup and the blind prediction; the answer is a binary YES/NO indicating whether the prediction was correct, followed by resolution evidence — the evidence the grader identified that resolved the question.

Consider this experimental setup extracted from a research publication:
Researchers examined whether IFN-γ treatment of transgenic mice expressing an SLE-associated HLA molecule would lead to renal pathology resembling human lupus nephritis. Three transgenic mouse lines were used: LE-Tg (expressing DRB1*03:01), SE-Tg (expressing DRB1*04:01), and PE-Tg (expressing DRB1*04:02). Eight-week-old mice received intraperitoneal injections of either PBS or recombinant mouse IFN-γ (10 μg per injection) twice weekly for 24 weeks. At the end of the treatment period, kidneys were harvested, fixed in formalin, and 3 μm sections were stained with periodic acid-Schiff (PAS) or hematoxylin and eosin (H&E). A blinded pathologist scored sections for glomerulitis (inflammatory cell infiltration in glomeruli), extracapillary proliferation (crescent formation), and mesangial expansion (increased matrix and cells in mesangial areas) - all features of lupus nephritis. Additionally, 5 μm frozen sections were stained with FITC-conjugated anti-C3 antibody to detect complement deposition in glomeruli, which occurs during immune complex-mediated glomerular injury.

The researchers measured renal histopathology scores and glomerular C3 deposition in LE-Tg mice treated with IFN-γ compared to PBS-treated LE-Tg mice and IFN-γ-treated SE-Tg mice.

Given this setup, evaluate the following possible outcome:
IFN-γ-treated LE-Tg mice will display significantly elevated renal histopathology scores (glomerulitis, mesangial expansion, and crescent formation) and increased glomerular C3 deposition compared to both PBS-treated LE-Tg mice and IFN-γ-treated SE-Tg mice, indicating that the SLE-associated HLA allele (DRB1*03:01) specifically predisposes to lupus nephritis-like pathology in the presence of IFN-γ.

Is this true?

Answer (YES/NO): YES